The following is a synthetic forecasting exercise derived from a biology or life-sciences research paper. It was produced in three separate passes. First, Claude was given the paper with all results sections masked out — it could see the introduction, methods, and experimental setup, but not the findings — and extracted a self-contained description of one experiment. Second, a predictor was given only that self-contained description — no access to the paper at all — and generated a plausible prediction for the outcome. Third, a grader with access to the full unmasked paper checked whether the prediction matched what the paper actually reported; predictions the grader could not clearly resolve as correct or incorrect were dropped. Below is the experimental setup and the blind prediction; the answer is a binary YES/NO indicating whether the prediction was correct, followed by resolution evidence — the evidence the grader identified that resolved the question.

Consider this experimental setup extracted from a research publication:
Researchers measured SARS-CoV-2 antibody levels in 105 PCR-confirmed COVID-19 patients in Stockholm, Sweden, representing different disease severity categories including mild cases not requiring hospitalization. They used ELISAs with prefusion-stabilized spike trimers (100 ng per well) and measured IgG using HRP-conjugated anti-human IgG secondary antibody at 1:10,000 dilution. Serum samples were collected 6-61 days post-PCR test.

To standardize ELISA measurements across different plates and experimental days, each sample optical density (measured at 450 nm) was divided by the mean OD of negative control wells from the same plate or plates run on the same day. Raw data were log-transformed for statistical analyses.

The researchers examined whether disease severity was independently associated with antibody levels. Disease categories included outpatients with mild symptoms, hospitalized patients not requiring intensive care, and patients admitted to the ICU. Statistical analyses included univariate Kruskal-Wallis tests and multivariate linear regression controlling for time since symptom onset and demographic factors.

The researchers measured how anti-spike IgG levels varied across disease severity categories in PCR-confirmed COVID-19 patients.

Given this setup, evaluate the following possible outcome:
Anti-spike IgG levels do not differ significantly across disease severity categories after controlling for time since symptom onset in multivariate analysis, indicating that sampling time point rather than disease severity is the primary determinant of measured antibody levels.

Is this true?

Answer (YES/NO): NO